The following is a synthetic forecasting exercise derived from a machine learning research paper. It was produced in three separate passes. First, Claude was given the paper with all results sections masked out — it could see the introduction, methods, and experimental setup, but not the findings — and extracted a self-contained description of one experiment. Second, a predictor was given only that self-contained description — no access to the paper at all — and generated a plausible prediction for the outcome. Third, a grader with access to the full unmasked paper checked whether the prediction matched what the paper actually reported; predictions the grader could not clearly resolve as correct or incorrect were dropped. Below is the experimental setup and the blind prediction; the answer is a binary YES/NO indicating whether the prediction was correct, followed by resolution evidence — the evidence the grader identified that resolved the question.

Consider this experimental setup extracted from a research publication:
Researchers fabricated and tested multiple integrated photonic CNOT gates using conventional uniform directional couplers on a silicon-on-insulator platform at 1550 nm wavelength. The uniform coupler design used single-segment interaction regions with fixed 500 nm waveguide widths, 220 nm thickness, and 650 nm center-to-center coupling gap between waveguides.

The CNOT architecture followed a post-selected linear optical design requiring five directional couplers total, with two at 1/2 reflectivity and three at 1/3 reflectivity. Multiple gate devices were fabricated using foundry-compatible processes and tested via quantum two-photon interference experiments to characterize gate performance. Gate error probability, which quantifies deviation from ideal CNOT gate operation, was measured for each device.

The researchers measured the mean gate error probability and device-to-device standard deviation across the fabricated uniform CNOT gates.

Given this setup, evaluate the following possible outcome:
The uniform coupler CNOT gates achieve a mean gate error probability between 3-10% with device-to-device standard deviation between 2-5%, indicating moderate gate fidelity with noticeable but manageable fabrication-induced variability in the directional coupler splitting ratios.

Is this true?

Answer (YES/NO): YES